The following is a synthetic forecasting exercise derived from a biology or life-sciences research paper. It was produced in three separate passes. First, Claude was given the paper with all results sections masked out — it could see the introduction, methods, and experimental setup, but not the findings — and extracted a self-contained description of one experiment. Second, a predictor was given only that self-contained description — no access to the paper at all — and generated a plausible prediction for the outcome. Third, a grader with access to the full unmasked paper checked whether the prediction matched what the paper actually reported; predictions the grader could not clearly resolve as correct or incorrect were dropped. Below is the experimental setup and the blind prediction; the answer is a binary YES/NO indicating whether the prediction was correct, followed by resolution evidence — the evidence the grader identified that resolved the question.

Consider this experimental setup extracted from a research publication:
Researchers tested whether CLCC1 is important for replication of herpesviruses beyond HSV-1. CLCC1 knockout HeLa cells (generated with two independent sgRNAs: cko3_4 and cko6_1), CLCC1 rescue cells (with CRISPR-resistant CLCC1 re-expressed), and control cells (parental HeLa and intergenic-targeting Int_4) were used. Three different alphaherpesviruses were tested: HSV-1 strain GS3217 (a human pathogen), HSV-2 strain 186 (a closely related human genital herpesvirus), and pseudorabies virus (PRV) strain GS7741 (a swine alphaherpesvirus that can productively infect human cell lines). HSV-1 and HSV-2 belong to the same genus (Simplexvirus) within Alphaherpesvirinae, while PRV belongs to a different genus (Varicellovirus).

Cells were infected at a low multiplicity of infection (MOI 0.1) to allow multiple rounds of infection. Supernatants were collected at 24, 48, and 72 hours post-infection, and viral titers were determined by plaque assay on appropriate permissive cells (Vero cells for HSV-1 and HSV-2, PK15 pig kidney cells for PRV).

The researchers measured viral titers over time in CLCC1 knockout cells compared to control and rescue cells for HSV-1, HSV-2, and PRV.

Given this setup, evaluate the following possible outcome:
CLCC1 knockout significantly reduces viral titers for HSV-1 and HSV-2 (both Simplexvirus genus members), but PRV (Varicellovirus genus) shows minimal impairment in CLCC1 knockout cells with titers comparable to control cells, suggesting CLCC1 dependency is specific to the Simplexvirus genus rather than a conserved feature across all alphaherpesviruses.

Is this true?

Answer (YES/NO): NO